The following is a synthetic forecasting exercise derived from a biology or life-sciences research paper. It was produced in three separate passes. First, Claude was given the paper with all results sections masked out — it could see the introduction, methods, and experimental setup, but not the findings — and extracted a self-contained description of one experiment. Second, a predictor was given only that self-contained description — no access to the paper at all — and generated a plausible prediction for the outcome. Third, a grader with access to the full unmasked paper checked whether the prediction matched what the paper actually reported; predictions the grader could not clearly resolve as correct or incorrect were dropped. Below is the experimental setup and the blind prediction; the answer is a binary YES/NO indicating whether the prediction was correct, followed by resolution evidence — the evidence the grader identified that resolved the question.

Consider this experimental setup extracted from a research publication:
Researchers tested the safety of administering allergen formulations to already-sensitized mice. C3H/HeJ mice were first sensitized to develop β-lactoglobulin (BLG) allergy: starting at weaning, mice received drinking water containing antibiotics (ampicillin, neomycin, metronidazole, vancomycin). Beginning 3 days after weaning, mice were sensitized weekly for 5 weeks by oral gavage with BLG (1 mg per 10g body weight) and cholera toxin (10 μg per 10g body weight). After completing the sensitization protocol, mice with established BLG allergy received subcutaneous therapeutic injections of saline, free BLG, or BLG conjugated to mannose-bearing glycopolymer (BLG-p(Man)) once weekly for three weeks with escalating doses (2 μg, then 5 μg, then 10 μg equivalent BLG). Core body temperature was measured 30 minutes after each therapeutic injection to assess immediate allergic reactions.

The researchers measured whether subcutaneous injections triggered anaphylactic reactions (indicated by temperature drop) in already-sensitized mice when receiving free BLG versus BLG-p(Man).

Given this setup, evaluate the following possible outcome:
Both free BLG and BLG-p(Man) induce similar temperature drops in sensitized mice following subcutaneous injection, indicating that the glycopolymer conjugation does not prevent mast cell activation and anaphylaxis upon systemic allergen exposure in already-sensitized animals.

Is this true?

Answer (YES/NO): NO